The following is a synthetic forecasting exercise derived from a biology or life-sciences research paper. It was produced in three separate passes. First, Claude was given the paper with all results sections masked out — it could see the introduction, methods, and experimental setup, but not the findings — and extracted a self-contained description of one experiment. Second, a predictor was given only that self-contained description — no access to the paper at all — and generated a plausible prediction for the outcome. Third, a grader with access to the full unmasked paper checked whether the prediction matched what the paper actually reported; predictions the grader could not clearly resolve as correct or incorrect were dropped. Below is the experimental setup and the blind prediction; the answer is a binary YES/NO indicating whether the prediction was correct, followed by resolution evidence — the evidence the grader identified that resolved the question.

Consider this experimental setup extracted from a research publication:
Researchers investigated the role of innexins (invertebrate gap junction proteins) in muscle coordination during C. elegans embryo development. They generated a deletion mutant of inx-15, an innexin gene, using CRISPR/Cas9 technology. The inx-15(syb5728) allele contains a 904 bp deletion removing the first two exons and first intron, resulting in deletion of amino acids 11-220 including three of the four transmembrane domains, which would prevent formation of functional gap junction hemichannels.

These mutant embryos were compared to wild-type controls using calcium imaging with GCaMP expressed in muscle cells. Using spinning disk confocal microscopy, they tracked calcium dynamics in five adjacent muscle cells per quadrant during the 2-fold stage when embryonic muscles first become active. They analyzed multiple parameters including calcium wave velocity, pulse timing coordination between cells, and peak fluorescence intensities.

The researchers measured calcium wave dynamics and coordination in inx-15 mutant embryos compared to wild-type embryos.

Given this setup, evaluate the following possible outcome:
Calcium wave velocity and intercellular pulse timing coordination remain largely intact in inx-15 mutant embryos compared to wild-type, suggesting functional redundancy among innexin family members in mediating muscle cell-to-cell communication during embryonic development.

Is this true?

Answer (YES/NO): NO